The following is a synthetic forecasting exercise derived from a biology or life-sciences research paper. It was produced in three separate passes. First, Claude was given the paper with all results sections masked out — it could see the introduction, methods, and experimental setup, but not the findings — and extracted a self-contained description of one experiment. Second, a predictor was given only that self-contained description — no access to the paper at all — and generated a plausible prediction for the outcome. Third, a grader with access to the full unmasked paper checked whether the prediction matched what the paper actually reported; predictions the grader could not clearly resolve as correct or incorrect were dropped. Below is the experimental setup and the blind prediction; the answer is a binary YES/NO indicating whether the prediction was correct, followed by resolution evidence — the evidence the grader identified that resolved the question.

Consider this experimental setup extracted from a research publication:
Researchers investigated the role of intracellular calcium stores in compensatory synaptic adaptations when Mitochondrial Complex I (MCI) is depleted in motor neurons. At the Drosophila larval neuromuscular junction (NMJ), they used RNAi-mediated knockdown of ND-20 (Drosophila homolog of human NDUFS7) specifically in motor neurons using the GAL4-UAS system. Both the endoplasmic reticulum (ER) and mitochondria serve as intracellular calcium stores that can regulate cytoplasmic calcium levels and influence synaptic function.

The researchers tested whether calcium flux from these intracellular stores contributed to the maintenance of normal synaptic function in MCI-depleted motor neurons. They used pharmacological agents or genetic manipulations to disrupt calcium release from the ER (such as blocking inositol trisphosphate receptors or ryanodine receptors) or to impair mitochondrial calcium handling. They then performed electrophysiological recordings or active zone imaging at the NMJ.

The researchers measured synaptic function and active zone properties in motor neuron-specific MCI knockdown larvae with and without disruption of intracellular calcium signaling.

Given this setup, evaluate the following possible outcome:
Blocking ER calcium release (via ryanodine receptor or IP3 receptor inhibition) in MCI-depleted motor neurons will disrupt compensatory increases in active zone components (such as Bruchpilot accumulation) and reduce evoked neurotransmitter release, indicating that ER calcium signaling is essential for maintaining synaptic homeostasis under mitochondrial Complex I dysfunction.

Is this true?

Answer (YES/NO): NO